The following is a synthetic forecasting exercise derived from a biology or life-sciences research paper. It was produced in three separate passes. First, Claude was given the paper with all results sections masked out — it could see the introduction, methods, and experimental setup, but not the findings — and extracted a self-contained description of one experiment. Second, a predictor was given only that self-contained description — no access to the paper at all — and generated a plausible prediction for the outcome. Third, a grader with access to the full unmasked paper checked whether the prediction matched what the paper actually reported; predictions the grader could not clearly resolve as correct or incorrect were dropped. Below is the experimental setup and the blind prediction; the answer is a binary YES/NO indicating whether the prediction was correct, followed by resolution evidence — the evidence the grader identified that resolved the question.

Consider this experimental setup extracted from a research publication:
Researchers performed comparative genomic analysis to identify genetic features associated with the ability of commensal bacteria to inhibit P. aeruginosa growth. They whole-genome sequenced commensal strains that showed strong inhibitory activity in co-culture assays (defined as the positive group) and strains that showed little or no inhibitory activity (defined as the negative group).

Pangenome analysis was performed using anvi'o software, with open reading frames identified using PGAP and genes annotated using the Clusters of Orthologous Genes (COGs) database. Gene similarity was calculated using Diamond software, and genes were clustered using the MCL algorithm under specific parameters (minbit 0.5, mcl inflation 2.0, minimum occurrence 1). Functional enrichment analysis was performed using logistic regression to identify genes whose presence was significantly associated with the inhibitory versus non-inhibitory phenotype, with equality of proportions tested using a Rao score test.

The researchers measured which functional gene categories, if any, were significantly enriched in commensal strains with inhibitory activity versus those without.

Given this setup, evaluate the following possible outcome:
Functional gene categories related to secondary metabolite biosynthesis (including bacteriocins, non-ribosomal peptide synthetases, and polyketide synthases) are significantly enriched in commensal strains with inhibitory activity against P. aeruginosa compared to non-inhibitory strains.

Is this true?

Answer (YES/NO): NO